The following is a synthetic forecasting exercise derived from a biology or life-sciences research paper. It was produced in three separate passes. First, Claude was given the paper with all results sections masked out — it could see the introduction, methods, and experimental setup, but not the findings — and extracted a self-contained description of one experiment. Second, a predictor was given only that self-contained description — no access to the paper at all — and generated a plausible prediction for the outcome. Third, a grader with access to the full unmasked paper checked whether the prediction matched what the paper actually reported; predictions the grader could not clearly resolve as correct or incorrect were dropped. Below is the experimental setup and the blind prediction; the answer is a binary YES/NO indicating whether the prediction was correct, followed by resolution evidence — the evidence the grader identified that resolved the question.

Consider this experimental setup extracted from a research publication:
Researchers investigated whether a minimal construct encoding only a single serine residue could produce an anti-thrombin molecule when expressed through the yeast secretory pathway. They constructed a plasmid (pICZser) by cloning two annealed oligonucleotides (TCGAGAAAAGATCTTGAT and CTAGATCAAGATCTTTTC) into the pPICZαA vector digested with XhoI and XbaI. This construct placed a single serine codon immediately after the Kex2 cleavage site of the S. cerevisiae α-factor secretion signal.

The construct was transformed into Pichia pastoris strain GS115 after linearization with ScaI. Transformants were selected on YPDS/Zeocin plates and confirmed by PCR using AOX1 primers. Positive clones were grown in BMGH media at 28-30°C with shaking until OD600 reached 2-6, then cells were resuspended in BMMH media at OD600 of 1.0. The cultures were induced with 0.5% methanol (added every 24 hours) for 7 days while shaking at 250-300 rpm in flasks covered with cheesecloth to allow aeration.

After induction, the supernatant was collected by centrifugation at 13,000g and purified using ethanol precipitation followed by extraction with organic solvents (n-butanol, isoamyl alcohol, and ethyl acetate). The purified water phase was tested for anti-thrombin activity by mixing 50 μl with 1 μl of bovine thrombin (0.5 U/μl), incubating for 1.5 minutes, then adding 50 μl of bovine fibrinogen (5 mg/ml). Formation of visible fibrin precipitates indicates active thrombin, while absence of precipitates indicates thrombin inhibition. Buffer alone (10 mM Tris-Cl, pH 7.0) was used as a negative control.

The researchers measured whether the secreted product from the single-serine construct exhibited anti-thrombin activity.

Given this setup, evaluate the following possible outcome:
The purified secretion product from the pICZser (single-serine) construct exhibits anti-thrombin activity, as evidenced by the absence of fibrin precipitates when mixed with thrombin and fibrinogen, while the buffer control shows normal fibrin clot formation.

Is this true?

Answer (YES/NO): NO